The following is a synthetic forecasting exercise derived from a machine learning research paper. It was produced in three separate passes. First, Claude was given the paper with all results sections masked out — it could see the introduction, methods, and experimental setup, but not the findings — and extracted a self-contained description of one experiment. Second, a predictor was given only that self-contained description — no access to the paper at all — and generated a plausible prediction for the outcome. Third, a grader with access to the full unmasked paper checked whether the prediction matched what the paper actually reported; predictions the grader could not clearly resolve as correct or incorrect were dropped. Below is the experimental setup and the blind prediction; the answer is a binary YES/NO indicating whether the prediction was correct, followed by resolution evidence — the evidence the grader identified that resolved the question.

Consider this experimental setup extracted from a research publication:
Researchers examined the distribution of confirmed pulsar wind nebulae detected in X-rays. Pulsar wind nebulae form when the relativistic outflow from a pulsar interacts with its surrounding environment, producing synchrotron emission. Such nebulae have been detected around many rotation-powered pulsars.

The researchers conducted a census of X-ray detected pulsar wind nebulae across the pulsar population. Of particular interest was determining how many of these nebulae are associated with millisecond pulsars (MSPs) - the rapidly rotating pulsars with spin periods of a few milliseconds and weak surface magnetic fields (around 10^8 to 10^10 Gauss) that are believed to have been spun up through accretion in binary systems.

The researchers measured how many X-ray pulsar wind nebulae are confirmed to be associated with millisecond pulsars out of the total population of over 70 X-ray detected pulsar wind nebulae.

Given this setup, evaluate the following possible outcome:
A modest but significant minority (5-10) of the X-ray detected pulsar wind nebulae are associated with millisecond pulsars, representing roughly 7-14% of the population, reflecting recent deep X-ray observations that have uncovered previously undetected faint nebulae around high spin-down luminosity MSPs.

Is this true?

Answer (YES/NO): NO